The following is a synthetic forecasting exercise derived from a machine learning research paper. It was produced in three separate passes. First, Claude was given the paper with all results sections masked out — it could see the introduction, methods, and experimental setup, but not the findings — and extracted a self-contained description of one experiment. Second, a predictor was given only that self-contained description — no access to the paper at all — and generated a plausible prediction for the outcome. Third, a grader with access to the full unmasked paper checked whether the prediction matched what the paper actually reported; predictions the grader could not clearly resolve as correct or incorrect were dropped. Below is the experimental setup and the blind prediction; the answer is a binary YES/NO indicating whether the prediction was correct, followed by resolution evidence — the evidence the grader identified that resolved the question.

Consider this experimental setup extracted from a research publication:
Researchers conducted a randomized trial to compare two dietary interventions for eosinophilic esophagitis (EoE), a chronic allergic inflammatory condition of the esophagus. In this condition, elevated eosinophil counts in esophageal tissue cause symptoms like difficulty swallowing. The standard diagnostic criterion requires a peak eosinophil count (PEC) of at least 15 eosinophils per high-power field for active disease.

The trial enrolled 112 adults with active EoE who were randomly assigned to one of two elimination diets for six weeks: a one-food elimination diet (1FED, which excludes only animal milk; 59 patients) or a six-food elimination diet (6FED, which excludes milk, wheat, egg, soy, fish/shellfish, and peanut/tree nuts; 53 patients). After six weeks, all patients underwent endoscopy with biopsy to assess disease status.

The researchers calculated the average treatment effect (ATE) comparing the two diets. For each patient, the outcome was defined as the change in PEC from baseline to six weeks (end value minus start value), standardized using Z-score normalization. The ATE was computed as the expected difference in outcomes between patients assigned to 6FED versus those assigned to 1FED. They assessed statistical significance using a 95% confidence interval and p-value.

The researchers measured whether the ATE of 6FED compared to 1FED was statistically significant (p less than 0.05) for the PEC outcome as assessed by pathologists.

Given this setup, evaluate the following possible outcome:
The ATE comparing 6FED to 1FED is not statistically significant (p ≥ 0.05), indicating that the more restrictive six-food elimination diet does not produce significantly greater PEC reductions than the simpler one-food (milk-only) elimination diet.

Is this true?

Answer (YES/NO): YES